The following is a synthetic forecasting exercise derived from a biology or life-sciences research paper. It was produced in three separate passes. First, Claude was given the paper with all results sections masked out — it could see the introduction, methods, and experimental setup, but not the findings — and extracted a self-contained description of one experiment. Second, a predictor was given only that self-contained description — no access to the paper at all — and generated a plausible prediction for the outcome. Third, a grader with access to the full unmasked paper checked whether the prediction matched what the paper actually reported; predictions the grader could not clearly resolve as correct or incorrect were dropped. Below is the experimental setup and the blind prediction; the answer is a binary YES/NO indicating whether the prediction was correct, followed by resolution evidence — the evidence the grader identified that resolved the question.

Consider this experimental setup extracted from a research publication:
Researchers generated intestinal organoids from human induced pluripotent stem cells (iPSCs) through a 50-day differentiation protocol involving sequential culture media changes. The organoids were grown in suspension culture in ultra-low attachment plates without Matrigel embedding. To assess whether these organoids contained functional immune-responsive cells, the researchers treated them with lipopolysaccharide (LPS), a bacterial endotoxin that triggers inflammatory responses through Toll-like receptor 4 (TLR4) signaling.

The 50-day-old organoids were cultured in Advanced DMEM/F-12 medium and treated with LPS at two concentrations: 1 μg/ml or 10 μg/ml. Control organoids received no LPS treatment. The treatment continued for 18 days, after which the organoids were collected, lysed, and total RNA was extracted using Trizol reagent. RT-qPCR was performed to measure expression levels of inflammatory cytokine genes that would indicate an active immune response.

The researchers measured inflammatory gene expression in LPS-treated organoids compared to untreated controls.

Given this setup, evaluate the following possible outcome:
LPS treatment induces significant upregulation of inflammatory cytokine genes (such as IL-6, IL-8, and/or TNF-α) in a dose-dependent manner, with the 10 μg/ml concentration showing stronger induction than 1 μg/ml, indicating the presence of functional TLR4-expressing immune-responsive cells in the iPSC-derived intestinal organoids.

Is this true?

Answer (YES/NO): YES